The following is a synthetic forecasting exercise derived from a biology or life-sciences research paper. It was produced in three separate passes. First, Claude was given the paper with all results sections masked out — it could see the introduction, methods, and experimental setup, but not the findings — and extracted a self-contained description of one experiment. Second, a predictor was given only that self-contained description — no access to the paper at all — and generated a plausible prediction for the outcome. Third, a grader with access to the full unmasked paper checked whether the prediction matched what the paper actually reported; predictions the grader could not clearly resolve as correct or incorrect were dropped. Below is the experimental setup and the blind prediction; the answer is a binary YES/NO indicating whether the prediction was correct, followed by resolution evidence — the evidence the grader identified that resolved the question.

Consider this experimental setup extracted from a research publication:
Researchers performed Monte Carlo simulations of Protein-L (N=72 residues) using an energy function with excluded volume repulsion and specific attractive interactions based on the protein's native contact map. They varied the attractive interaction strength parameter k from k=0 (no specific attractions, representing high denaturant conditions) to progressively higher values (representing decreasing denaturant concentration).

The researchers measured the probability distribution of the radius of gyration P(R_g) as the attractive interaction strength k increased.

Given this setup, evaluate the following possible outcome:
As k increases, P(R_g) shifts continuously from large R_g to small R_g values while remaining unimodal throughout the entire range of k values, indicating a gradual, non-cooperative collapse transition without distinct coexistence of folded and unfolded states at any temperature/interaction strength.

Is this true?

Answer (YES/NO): YES